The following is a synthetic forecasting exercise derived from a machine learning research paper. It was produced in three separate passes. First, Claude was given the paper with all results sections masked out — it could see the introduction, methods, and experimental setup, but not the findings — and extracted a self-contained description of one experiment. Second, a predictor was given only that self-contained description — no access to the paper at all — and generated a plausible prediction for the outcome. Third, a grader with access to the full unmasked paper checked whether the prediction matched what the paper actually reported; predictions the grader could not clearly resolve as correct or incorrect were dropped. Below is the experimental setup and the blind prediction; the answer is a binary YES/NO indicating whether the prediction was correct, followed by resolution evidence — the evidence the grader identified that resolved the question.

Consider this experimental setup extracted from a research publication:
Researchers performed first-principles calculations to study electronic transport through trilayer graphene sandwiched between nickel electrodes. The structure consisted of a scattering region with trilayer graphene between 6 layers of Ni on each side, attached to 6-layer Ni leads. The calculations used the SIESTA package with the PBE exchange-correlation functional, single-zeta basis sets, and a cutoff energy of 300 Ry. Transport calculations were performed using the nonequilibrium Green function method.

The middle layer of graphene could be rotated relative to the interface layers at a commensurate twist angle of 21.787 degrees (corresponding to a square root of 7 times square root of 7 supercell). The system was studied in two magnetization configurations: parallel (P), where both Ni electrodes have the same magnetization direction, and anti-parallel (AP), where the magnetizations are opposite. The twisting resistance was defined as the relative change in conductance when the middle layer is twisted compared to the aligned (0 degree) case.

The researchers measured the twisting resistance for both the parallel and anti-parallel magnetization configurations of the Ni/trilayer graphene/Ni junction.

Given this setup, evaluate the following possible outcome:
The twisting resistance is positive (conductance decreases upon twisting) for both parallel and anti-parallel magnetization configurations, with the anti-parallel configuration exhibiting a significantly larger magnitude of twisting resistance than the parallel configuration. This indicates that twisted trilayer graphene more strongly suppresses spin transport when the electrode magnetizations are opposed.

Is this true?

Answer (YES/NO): NO